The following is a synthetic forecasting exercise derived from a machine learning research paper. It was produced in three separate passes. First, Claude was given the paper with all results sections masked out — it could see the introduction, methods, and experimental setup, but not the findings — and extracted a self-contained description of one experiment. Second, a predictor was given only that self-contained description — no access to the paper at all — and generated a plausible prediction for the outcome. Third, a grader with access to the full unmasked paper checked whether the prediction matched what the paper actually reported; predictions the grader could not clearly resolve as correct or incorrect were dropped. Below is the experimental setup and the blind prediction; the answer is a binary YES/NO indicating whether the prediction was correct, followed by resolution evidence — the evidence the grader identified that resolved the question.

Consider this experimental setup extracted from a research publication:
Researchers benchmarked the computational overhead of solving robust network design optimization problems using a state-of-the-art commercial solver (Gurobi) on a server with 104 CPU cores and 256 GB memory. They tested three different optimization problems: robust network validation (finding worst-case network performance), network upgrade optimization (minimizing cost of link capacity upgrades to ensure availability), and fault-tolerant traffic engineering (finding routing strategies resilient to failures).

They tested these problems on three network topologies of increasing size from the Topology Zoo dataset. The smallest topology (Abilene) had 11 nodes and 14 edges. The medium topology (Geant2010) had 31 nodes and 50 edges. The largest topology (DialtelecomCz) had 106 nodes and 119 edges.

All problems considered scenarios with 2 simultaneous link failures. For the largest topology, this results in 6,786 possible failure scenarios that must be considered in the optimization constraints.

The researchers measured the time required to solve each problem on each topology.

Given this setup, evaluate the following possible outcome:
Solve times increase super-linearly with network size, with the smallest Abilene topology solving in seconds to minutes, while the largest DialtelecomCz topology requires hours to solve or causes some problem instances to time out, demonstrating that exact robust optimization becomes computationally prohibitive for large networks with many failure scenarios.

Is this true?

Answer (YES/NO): NO